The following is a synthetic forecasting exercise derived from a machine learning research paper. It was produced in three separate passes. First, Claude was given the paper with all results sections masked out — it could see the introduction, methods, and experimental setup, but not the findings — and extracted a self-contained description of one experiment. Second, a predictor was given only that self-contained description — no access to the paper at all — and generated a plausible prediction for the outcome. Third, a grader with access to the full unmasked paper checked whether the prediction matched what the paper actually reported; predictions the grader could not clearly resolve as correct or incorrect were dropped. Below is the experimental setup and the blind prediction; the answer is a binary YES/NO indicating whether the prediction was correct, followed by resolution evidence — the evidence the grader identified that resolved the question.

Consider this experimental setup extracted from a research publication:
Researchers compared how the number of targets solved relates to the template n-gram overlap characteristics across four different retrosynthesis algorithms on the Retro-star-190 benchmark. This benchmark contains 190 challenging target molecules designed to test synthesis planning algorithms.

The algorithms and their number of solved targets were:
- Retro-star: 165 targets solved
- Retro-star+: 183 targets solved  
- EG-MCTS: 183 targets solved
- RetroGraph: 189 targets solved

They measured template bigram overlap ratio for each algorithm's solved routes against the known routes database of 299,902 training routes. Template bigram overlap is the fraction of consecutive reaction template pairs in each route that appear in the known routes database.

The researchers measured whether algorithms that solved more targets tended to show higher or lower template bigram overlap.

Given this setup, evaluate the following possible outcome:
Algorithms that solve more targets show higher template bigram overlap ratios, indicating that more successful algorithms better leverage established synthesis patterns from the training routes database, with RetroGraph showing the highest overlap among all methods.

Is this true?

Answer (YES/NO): NO